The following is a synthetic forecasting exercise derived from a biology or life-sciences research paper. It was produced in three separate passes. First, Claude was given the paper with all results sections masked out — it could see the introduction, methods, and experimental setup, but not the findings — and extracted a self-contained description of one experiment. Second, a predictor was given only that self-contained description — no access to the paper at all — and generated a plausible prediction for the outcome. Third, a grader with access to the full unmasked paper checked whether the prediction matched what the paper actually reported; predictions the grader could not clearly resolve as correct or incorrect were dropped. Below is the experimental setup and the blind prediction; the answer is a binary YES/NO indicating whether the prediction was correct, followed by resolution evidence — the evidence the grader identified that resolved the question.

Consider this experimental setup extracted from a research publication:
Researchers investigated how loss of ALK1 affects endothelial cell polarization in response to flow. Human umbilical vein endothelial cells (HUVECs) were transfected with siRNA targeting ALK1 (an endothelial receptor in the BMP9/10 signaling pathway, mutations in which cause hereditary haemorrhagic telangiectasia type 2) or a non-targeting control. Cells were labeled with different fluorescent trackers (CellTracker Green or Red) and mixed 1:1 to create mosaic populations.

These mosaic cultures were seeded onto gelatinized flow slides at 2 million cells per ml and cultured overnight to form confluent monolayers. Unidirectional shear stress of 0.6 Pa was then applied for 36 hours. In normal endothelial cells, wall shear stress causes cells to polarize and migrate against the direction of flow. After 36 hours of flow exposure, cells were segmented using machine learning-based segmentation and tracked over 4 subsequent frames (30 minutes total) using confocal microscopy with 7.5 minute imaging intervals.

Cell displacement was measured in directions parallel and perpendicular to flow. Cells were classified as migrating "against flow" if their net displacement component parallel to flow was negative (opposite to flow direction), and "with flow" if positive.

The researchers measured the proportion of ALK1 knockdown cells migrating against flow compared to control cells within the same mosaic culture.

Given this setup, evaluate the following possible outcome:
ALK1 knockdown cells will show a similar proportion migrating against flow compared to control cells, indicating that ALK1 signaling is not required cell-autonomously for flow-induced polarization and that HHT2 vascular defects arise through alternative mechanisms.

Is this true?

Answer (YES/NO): NO